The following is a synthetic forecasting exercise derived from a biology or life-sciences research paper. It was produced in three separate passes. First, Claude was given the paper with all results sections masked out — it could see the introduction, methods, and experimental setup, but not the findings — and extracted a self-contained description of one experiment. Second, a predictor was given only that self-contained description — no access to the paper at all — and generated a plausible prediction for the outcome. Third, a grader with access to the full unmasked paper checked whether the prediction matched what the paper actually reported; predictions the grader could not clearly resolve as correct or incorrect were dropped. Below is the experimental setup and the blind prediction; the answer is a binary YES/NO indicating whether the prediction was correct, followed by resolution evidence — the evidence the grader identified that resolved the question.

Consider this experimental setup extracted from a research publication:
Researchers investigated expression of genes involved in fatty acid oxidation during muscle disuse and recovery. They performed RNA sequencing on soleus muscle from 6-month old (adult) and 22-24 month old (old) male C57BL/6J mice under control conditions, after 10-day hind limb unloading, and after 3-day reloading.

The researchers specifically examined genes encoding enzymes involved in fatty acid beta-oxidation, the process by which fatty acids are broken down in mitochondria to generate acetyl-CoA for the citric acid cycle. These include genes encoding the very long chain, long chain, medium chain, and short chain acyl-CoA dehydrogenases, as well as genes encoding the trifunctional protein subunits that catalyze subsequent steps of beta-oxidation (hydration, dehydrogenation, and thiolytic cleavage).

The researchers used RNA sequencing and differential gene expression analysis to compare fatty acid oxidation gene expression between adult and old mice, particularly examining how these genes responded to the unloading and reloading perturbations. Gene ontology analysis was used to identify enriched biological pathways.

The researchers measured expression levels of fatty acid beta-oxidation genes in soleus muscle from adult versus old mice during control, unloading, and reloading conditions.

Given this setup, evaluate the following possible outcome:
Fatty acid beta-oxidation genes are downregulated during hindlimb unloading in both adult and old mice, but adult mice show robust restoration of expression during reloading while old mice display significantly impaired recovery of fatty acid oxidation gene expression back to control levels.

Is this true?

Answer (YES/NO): NO